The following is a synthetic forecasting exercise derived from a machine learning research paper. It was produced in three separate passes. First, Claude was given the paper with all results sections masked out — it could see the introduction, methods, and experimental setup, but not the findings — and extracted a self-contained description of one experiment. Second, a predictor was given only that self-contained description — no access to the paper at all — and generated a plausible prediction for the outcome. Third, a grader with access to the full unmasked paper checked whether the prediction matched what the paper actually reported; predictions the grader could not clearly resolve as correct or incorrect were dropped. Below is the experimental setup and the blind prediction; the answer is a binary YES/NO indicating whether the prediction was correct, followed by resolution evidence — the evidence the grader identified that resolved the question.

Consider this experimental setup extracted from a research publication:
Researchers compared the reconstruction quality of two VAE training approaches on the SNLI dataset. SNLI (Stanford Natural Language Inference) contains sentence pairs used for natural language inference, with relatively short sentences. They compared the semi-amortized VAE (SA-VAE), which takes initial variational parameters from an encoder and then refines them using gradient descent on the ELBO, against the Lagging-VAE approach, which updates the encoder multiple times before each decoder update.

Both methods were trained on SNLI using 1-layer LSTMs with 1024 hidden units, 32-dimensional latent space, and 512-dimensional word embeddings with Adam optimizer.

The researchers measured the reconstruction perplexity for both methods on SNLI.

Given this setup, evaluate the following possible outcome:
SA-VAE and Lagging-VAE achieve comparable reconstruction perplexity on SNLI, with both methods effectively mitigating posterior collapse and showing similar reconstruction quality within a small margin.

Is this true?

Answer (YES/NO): NO